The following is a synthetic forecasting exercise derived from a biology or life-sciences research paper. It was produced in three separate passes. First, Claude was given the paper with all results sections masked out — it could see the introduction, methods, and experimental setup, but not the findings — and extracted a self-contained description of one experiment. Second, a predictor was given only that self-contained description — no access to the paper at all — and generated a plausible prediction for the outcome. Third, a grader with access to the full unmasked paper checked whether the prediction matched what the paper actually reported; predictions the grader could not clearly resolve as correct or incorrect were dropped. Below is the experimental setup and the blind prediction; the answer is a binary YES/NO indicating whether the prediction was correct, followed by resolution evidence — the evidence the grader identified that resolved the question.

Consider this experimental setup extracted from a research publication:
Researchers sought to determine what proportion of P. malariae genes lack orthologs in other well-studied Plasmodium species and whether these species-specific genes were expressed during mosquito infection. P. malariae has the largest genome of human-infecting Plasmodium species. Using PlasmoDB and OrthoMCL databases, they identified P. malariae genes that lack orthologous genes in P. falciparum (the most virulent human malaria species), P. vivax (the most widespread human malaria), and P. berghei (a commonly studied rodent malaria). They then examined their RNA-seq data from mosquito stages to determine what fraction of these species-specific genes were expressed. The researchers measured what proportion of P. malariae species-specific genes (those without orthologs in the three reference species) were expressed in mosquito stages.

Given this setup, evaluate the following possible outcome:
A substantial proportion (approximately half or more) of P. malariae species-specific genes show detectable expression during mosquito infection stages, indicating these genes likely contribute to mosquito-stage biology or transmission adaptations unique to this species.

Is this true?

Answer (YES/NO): NO